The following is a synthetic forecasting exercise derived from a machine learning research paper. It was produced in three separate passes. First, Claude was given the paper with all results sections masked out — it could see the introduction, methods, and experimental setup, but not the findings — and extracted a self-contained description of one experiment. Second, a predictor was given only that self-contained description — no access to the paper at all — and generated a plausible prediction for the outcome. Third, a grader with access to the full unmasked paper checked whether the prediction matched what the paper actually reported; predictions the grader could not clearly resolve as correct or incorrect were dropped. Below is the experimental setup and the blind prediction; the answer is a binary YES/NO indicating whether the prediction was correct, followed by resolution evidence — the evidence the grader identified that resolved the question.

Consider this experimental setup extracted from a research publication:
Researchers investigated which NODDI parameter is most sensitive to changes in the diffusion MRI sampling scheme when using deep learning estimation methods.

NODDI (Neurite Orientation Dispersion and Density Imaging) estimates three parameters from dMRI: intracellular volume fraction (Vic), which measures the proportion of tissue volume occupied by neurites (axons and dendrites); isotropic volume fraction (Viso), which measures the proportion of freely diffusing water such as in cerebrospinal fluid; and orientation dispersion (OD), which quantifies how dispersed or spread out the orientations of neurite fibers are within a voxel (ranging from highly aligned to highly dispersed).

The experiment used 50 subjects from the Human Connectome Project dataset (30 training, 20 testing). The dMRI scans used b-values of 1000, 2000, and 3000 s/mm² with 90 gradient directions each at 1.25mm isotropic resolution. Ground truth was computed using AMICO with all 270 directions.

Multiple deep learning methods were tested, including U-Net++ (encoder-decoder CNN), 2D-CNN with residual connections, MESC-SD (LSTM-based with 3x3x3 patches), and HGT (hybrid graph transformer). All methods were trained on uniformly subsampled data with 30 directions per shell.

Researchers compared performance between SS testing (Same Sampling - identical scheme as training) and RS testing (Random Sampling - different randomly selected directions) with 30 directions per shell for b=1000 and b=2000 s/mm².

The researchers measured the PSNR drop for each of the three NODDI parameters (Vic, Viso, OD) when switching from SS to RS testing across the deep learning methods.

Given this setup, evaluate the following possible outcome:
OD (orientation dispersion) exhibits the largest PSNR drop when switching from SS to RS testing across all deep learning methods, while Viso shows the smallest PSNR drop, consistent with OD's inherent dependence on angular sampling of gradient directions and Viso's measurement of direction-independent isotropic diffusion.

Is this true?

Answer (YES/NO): NO